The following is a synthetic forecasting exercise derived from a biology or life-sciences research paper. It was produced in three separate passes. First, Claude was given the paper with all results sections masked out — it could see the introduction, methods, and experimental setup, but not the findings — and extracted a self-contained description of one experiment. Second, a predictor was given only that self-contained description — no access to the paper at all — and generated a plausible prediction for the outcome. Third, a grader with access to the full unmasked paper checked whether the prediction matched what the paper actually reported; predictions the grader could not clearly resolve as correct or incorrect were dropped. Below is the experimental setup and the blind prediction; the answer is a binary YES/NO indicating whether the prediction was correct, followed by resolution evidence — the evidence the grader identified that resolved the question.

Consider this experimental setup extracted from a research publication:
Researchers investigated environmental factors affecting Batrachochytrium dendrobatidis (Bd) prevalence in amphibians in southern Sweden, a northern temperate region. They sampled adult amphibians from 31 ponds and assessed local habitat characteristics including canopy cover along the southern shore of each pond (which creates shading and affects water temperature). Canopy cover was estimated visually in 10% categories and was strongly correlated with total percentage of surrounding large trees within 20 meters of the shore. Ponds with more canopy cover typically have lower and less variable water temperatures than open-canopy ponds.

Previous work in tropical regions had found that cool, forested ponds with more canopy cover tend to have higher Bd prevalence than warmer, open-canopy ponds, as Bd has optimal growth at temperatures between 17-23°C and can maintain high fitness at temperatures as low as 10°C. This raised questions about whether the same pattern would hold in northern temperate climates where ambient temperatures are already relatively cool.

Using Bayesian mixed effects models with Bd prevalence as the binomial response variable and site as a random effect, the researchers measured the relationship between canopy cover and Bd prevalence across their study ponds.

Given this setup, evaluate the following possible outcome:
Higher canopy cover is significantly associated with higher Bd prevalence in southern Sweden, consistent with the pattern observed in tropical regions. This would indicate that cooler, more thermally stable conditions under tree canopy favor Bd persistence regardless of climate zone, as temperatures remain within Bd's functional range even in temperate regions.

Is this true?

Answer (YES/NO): NO